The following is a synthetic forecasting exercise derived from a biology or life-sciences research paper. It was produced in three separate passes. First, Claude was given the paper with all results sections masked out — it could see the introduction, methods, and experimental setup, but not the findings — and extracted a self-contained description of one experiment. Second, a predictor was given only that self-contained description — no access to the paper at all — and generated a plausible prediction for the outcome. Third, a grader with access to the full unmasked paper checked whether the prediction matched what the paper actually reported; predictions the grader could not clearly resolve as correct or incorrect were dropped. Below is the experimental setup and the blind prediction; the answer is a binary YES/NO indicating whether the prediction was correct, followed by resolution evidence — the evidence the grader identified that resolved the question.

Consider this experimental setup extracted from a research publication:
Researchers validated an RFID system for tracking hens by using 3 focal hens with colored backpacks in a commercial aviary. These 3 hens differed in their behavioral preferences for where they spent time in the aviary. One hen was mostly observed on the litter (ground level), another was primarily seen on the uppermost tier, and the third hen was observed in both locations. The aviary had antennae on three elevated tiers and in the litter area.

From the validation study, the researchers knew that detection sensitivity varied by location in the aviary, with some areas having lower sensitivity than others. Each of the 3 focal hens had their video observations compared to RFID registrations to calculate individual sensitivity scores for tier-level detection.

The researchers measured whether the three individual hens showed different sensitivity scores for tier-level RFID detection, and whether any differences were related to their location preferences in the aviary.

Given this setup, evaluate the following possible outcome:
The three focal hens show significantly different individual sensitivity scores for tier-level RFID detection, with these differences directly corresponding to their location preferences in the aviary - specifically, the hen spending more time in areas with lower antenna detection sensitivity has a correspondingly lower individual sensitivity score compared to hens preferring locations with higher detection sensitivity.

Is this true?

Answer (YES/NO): NO